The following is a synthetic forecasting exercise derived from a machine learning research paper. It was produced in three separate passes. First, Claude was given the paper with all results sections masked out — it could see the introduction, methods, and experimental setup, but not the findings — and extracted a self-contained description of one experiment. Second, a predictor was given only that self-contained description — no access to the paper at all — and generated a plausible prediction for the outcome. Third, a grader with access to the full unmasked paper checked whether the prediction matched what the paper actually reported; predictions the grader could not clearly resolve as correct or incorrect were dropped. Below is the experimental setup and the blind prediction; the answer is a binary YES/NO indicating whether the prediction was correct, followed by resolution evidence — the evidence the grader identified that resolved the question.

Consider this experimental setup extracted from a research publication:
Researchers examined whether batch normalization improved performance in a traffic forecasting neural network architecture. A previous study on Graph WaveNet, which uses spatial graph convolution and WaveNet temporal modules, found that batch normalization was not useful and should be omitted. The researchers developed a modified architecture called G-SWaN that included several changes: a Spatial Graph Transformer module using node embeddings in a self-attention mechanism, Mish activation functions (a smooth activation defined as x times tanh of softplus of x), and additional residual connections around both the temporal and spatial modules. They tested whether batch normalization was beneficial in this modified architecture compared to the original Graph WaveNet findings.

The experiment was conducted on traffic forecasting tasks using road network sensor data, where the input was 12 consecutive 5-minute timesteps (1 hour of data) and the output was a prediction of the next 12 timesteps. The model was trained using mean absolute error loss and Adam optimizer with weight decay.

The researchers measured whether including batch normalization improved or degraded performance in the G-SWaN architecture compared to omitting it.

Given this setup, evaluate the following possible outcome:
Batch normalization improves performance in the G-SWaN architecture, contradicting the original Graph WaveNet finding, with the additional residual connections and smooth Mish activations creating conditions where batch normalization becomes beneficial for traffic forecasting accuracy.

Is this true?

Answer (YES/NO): YES